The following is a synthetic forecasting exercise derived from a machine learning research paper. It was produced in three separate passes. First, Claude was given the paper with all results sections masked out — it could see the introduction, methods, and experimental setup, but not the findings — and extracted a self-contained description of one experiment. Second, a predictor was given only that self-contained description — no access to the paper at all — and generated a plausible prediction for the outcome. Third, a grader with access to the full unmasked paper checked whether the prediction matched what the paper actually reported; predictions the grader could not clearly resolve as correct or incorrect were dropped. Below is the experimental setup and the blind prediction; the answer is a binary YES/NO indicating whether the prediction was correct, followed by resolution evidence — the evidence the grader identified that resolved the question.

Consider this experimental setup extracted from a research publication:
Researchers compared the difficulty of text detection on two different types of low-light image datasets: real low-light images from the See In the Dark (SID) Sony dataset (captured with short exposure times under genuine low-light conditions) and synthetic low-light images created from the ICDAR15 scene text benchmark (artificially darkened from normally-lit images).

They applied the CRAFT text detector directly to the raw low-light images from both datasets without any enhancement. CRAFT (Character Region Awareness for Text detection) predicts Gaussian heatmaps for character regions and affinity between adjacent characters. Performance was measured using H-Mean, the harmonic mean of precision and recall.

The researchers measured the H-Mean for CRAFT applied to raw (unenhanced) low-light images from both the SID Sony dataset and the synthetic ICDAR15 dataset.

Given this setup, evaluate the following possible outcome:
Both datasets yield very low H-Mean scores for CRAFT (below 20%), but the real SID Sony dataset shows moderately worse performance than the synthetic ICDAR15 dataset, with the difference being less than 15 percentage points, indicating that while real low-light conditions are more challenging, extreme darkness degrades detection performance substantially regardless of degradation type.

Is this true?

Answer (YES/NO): NO